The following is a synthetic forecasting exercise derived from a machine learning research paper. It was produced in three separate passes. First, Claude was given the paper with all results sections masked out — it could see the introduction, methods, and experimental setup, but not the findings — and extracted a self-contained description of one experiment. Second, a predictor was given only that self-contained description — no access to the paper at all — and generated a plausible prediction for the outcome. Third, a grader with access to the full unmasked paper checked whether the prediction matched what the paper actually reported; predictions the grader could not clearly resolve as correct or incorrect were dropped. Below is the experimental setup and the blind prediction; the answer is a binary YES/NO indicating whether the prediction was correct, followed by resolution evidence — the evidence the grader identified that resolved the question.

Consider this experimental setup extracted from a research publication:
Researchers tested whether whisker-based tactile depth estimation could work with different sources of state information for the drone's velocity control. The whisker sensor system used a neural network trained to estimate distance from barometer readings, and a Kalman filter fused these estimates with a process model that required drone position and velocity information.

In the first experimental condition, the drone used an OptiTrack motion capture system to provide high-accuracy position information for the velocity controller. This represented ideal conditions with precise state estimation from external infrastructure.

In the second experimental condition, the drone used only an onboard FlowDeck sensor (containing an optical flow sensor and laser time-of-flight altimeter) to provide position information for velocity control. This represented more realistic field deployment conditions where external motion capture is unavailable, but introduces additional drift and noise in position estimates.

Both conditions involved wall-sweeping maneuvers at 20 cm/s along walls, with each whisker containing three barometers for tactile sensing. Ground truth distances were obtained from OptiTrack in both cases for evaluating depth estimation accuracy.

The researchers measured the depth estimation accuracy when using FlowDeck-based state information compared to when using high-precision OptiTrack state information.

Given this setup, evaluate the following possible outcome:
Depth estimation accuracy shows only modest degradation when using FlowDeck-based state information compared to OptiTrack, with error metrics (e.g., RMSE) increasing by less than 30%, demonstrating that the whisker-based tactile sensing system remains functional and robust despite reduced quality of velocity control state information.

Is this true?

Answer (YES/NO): NO